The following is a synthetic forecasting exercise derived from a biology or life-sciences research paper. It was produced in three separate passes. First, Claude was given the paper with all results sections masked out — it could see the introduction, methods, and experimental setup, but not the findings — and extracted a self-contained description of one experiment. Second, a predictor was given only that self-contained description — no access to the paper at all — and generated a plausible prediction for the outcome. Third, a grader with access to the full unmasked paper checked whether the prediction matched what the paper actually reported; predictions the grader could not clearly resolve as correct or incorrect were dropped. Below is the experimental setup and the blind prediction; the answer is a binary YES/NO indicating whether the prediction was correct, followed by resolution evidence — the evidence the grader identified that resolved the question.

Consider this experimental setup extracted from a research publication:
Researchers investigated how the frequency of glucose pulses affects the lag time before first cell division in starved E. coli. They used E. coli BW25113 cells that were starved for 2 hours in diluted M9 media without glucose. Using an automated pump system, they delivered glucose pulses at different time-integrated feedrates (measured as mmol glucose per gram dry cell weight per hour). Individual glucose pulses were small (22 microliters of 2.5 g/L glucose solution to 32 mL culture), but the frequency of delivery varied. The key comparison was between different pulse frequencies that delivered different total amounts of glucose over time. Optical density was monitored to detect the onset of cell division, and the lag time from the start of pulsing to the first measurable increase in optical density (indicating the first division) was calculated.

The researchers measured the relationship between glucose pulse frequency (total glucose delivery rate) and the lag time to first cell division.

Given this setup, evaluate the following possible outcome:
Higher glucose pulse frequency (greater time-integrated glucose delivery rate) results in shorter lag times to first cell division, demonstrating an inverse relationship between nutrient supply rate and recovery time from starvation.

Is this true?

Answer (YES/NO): YES